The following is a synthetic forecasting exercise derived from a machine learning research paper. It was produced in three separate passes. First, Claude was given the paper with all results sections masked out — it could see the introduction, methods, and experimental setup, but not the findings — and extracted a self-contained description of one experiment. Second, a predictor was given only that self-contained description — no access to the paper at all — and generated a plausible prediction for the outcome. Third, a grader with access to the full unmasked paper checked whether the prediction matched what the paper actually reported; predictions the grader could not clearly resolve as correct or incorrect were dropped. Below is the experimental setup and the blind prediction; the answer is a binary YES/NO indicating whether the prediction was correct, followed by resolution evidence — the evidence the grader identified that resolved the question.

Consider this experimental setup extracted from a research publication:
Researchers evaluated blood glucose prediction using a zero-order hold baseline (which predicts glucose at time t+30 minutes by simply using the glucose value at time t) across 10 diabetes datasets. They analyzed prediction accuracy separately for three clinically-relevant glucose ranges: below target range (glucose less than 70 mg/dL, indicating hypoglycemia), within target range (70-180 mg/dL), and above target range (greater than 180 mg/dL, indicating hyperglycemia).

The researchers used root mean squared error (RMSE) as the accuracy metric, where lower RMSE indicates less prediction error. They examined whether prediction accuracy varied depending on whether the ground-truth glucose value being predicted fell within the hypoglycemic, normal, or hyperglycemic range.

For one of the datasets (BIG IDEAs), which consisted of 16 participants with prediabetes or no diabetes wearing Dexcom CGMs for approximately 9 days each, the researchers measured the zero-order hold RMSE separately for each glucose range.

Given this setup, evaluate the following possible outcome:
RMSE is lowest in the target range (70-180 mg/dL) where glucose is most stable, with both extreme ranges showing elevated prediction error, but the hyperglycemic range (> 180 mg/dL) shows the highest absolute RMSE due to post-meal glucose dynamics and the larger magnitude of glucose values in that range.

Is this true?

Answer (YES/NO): YES